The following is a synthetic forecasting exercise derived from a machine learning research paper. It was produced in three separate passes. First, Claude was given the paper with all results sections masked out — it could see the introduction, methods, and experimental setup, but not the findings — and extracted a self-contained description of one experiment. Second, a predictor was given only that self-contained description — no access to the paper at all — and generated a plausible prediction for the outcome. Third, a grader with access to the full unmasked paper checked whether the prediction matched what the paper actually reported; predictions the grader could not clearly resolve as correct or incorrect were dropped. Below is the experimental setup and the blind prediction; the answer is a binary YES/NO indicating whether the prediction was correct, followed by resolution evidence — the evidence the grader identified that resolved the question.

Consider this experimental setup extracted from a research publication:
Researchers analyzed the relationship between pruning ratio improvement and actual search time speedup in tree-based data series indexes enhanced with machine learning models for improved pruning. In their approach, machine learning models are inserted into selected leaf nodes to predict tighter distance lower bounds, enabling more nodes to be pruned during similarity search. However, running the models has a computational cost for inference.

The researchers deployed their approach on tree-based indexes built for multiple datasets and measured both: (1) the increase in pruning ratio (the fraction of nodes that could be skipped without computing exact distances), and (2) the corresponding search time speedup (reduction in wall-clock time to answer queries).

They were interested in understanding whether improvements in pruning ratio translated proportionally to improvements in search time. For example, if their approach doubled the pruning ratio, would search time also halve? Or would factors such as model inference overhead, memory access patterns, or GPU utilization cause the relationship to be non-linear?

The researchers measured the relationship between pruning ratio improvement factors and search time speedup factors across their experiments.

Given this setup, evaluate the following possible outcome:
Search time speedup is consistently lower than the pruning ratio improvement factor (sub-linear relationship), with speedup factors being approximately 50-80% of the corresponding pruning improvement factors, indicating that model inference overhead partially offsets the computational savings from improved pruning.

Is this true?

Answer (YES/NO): NO